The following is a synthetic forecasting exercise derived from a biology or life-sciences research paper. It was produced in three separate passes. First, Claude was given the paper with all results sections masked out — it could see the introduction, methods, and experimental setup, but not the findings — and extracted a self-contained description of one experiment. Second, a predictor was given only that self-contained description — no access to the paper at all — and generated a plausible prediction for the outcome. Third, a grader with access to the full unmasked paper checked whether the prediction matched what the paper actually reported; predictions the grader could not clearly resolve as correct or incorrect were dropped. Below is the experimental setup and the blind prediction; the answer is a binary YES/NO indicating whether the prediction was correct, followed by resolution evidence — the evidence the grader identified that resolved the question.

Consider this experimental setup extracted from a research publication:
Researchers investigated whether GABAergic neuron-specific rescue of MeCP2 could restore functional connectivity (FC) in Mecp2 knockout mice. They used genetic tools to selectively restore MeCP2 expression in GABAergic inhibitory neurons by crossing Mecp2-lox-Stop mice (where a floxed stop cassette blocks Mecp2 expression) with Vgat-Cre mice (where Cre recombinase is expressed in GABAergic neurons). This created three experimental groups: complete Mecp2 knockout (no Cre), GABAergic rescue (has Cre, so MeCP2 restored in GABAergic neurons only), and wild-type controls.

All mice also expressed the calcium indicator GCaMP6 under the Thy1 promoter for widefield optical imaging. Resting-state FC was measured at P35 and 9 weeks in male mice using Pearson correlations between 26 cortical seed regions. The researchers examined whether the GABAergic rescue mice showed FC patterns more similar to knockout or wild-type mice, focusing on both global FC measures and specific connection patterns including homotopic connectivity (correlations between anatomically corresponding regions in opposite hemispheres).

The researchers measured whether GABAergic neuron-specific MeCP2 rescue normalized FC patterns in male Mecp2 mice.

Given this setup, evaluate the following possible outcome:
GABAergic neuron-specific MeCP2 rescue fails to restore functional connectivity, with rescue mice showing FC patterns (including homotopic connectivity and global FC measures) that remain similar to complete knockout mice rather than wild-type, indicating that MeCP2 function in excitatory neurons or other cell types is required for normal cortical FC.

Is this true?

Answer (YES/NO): NO